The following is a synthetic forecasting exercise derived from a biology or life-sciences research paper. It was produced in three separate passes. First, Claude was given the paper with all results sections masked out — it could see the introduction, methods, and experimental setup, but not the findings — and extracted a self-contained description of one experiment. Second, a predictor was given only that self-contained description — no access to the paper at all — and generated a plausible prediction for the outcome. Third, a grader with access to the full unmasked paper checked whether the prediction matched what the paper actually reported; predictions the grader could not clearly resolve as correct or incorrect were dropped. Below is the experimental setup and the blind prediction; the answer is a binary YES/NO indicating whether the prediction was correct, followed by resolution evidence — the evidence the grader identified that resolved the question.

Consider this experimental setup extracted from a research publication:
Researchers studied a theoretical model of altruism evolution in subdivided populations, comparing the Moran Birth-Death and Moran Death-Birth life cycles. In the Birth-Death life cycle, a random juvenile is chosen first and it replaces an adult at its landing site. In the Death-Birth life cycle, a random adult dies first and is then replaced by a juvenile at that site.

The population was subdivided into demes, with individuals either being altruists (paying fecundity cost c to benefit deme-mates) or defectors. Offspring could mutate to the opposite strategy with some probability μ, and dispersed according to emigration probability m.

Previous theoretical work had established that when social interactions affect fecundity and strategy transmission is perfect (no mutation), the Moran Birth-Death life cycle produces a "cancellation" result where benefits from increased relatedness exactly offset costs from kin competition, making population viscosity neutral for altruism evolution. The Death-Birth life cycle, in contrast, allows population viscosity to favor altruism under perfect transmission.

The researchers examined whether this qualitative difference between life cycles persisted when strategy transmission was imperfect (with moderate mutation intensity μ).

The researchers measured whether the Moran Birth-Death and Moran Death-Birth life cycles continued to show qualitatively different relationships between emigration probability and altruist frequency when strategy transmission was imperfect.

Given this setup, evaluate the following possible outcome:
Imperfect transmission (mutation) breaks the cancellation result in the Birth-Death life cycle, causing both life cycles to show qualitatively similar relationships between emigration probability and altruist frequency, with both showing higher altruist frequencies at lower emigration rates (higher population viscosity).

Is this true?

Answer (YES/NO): NO